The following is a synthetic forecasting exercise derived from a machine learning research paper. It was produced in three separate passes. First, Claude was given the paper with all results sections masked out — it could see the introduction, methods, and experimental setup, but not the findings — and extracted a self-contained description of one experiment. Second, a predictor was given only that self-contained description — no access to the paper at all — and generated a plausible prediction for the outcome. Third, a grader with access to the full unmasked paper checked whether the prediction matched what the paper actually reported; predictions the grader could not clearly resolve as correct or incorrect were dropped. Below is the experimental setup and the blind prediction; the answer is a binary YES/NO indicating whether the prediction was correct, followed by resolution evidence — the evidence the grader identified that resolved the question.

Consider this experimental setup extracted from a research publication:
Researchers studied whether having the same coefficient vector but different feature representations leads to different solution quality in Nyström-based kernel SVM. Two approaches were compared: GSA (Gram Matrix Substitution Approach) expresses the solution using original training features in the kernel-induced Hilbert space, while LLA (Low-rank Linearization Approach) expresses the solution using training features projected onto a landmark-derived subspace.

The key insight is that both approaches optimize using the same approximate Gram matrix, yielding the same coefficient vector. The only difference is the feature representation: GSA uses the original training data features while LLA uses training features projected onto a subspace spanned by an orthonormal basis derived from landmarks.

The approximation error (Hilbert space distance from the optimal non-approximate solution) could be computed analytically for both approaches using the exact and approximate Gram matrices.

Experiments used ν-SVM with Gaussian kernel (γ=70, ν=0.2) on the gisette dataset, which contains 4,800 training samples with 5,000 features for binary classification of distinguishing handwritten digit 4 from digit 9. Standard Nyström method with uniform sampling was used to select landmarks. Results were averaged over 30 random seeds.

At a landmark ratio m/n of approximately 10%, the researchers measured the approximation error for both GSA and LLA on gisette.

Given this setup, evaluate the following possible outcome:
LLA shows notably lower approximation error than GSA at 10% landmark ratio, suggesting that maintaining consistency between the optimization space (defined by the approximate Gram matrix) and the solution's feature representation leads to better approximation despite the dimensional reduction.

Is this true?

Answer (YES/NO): NO